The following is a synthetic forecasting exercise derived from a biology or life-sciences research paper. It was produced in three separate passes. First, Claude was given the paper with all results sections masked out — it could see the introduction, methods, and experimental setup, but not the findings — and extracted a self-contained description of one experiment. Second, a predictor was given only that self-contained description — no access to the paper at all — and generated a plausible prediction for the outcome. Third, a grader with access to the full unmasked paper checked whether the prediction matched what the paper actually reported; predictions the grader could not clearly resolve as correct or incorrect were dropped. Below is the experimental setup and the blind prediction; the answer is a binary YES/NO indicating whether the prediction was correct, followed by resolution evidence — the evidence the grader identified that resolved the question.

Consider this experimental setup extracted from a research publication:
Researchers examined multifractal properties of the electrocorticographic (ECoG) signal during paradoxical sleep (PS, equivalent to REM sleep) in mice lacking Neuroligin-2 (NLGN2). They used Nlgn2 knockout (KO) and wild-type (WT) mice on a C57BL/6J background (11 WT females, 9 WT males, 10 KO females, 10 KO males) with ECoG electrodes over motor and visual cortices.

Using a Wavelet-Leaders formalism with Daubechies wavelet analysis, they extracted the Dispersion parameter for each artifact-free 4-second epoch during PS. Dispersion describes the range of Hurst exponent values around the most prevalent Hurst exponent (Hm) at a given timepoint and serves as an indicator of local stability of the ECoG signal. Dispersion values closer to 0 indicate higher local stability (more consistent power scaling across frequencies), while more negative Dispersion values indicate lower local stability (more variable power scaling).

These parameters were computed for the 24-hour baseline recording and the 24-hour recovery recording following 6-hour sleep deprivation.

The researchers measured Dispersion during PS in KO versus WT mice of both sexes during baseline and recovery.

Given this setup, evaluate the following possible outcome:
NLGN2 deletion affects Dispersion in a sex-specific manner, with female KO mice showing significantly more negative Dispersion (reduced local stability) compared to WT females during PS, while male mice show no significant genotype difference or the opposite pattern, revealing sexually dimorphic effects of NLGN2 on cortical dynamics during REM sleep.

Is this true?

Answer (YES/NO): NO